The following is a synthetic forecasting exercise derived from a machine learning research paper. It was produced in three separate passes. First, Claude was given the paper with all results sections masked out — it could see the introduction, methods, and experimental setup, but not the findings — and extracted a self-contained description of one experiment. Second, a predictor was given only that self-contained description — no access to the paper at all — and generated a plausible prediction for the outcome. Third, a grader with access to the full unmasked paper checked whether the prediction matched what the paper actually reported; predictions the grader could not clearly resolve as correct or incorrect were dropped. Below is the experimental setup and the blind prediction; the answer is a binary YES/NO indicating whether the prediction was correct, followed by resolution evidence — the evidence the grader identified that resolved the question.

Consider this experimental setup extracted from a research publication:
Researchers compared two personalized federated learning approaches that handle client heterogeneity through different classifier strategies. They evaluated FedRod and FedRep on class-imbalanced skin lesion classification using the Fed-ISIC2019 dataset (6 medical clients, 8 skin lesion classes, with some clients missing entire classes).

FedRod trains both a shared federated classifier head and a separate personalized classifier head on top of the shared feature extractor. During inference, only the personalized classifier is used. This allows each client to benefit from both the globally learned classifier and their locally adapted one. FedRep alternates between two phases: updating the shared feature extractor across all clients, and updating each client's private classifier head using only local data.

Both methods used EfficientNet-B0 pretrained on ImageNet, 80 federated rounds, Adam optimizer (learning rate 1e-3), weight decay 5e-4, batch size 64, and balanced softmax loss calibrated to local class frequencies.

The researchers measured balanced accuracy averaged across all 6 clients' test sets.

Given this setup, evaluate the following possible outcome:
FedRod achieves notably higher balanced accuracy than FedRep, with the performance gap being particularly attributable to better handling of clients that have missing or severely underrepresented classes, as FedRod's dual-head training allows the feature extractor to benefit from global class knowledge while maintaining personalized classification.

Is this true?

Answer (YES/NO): NO